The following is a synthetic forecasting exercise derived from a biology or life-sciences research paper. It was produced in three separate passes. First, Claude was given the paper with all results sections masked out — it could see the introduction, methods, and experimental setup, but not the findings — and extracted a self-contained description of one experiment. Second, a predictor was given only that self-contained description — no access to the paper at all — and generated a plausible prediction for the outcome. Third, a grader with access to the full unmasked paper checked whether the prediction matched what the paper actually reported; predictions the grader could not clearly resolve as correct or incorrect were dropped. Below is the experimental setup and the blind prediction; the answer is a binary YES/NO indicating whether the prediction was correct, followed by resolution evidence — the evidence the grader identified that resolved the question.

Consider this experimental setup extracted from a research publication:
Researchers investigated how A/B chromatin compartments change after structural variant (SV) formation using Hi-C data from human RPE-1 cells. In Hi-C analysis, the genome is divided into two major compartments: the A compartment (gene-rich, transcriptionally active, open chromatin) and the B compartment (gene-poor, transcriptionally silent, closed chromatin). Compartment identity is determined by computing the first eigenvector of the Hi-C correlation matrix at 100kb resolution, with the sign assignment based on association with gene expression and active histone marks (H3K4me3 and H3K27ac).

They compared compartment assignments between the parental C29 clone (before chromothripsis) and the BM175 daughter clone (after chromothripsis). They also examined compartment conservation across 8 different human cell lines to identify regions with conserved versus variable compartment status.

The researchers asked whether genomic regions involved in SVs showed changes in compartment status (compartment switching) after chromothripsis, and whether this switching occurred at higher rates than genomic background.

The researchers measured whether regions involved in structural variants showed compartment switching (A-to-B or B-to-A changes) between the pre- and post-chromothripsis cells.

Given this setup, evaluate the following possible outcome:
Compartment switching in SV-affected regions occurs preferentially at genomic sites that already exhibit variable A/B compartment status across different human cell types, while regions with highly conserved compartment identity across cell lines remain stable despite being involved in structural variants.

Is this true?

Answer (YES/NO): NO